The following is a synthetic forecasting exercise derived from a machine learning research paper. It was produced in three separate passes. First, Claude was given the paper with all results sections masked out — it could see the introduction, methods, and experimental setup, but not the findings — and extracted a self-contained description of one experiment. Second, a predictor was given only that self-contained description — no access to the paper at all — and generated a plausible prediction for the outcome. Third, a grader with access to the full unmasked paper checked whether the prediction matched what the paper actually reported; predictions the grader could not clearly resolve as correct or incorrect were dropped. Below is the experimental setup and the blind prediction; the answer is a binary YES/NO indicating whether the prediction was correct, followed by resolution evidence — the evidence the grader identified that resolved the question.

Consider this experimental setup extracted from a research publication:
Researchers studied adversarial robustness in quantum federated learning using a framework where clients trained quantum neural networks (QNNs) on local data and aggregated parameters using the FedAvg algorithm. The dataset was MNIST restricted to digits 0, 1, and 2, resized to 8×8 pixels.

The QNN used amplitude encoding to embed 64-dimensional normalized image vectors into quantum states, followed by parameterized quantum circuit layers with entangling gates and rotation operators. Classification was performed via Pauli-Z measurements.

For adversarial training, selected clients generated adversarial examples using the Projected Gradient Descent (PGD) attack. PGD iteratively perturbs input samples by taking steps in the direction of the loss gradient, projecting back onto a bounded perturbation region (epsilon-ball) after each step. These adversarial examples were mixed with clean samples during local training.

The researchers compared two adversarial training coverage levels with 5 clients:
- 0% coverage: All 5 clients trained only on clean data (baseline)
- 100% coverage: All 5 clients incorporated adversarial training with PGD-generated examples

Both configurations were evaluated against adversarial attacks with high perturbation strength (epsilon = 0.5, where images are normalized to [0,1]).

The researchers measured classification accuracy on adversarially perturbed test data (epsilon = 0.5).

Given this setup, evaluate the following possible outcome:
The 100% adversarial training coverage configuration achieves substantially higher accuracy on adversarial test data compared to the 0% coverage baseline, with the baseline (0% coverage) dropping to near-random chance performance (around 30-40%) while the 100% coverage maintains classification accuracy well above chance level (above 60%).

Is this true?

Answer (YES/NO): NO